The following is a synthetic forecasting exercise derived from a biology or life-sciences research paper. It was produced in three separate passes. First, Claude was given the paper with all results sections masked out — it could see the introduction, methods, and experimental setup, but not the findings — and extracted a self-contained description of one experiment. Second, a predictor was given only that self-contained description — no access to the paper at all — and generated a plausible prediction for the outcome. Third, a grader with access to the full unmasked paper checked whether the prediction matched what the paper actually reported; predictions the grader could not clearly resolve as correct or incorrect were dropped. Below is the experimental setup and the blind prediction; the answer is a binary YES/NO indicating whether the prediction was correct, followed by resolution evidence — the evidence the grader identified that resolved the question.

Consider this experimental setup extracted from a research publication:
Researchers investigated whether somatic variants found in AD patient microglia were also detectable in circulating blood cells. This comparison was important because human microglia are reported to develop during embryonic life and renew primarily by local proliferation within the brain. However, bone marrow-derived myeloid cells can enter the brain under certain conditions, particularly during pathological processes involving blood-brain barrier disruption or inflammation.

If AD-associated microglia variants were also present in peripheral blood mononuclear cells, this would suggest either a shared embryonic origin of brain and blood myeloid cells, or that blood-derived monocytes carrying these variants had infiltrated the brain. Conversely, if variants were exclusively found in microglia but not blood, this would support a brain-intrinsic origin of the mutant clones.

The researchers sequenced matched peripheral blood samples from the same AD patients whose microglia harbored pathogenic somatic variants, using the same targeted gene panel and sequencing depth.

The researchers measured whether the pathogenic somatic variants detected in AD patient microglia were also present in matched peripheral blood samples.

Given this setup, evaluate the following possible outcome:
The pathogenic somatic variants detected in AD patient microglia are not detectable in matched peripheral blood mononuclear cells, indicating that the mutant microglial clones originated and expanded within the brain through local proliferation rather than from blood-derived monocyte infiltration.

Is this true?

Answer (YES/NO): NO